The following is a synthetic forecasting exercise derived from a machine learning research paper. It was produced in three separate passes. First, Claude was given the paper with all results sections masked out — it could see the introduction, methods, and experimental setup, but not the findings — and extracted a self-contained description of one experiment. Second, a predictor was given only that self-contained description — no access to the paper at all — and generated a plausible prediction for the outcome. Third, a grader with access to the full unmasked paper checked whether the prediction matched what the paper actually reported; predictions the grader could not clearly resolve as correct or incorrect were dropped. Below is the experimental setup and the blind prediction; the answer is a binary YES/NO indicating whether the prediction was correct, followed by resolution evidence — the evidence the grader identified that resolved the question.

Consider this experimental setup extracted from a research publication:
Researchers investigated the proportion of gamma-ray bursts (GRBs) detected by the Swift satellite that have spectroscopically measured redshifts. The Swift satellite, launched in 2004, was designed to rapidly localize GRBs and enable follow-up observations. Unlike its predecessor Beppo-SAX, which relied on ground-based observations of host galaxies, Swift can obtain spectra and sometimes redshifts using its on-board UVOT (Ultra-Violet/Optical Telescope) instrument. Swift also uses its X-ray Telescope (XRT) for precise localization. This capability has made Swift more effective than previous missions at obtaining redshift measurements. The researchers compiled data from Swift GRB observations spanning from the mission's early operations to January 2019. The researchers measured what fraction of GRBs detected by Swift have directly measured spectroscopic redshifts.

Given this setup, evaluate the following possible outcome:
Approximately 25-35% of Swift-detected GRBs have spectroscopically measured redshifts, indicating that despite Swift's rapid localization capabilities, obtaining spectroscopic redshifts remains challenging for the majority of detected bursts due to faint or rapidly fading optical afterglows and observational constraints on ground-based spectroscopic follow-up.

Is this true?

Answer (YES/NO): YES